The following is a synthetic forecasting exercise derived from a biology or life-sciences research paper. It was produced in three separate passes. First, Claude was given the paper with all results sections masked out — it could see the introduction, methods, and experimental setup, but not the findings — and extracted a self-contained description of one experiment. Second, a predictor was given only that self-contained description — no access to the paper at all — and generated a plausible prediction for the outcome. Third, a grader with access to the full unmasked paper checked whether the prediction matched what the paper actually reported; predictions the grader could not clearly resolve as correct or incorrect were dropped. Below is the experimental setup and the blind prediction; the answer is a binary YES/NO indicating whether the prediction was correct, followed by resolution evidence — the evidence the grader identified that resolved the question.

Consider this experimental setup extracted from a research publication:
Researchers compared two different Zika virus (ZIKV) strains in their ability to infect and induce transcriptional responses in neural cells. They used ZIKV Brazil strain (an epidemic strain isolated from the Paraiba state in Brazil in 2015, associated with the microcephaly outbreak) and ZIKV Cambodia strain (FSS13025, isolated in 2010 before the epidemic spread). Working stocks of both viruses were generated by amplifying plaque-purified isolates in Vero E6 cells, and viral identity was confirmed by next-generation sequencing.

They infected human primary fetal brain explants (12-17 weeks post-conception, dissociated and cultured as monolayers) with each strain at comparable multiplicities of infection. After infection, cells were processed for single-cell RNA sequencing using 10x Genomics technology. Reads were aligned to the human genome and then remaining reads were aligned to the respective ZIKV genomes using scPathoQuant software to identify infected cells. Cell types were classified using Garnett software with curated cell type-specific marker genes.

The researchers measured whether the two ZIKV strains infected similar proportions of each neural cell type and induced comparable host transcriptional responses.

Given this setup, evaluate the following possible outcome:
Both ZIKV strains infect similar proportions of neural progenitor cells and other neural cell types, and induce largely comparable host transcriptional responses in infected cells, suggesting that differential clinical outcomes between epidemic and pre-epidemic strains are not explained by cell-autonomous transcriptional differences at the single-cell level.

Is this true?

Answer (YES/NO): NO